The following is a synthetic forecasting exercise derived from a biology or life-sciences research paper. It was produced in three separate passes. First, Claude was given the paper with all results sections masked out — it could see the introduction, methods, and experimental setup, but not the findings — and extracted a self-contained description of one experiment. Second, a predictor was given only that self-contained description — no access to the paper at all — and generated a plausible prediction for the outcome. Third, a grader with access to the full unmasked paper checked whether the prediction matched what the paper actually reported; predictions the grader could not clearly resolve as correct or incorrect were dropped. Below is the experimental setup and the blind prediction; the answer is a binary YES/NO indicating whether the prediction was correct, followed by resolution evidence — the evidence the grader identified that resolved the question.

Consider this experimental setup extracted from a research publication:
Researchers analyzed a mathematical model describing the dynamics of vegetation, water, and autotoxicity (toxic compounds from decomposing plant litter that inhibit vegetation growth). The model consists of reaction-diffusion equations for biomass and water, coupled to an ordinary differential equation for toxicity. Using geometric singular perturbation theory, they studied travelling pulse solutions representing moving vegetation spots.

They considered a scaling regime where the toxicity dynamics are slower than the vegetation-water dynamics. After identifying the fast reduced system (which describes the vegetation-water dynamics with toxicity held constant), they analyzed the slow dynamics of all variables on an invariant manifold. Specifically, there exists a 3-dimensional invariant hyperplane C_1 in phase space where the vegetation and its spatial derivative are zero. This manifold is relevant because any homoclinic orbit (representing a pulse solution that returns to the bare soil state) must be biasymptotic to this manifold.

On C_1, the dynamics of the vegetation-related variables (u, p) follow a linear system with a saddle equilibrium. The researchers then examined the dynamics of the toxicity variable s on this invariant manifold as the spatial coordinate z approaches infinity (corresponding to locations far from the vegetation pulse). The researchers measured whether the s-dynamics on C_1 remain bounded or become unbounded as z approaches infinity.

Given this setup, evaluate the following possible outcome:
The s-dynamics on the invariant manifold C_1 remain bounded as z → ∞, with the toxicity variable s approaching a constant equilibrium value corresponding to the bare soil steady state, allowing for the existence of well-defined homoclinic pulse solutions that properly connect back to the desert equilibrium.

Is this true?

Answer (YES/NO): NO